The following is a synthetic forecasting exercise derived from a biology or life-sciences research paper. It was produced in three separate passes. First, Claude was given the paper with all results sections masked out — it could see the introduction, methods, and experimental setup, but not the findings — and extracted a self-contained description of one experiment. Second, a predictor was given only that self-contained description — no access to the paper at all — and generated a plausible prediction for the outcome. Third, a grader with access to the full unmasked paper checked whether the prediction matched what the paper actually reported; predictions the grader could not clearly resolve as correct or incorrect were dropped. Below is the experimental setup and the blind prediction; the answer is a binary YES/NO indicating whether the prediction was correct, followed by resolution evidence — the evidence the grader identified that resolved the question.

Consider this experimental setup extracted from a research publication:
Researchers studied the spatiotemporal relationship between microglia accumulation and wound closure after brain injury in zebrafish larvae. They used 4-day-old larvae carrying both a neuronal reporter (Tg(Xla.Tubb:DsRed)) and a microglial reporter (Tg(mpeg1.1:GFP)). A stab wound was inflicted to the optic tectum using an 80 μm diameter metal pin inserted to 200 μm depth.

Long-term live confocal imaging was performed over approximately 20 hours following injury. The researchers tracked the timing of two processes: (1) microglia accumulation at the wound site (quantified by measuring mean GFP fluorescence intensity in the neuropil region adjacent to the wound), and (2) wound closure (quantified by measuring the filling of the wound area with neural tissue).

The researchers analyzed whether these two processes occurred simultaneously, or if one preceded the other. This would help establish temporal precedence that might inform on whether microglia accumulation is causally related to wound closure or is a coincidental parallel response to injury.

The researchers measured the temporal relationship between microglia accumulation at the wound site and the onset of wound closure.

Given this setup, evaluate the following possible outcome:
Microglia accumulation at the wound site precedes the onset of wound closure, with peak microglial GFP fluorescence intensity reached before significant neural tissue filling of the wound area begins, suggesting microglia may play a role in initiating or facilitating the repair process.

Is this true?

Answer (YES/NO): YES